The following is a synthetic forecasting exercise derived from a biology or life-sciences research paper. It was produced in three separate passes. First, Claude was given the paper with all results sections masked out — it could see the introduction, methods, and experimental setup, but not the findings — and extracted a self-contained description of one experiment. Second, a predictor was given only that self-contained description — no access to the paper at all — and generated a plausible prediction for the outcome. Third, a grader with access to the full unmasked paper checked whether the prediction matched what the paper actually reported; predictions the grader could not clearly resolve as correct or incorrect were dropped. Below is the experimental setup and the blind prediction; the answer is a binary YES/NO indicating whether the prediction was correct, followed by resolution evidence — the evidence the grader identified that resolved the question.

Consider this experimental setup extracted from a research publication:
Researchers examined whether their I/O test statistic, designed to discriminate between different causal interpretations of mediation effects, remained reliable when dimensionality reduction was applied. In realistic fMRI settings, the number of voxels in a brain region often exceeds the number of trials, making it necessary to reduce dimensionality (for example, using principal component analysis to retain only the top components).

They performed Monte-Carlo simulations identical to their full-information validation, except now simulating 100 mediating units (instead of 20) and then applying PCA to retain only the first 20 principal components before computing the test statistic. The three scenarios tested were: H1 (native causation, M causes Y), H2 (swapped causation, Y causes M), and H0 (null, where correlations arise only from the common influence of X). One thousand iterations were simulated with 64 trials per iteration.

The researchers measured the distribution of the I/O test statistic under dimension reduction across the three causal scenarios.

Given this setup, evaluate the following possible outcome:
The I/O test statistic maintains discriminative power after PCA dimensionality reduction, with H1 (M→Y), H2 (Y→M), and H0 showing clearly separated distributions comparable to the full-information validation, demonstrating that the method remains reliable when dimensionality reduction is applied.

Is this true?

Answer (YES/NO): NO